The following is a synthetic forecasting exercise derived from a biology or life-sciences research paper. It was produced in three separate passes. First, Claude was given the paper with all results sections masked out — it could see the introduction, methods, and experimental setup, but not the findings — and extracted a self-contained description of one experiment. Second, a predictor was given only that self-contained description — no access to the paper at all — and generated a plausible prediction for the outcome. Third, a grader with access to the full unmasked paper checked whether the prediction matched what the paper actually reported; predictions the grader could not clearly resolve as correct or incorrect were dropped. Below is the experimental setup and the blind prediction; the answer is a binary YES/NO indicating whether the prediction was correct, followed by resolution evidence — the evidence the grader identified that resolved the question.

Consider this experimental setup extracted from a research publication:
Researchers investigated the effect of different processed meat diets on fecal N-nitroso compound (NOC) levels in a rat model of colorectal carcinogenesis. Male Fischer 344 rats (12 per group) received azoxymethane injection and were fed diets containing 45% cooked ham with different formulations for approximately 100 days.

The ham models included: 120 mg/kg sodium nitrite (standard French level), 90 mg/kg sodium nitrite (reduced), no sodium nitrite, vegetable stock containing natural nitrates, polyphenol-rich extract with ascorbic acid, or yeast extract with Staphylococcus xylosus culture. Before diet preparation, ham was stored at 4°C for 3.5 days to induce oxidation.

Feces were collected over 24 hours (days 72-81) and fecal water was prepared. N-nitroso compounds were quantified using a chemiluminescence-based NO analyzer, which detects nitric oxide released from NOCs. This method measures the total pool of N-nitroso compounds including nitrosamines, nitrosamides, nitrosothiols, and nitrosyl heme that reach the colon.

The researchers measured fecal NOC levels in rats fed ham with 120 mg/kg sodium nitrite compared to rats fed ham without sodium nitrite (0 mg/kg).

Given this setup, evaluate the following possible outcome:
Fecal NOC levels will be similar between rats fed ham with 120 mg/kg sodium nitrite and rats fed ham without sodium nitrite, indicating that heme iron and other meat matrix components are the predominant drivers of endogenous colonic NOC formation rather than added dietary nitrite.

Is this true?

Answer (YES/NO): NO